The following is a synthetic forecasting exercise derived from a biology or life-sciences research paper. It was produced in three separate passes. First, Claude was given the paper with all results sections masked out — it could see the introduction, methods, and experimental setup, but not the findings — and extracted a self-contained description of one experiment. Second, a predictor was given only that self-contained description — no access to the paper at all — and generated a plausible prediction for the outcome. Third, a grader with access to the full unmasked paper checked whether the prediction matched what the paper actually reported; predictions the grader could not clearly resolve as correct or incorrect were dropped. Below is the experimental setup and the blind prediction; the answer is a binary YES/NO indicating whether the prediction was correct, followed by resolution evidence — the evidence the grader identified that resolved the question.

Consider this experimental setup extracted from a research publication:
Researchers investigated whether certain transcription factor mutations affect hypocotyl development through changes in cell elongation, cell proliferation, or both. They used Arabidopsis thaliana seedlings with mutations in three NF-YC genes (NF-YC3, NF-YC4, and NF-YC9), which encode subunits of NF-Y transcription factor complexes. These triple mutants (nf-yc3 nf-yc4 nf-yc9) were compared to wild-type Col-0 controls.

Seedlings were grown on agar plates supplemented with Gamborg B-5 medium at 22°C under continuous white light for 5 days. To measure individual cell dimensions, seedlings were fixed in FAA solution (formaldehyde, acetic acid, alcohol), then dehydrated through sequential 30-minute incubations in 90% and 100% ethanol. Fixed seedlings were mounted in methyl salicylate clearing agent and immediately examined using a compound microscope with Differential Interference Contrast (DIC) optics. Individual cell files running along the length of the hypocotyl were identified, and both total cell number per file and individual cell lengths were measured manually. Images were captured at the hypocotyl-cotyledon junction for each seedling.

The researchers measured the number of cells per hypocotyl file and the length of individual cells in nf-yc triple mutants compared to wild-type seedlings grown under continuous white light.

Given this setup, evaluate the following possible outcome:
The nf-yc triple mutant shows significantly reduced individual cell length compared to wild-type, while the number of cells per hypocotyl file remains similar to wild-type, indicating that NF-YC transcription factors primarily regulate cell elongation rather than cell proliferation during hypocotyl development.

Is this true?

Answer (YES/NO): NO